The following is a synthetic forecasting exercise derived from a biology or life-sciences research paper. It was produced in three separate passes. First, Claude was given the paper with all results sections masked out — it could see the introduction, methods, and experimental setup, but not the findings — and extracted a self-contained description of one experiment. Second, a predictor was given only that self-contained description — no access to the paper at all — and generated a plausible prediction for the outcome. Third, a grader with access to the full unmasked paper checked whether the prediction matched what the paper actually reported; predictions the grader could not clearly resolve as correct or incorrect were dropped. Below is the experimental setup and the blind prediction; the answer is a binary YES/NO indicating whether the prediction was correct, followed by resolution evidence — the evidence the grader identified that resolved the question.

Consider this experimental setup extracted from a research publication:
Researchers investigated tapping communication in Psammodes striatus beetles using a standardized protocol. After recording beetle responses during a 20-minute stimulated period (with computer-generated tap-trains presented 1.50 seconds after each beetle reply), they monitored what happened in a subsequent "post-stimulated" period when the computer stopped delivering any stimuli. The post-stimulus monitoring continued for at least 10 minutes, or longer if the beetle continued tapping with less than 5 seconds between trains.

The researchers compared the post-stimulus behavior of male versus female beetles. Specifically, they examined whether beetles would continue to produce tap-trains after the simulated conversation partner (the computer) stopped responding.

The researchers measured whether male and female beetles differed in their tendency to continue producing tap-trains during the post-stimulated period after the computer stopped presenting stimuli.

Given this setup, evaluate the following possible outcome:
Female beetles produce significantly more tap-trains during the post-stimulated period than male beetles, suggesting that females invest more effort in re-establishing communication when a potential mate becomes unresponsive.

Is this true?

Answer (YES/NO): NO